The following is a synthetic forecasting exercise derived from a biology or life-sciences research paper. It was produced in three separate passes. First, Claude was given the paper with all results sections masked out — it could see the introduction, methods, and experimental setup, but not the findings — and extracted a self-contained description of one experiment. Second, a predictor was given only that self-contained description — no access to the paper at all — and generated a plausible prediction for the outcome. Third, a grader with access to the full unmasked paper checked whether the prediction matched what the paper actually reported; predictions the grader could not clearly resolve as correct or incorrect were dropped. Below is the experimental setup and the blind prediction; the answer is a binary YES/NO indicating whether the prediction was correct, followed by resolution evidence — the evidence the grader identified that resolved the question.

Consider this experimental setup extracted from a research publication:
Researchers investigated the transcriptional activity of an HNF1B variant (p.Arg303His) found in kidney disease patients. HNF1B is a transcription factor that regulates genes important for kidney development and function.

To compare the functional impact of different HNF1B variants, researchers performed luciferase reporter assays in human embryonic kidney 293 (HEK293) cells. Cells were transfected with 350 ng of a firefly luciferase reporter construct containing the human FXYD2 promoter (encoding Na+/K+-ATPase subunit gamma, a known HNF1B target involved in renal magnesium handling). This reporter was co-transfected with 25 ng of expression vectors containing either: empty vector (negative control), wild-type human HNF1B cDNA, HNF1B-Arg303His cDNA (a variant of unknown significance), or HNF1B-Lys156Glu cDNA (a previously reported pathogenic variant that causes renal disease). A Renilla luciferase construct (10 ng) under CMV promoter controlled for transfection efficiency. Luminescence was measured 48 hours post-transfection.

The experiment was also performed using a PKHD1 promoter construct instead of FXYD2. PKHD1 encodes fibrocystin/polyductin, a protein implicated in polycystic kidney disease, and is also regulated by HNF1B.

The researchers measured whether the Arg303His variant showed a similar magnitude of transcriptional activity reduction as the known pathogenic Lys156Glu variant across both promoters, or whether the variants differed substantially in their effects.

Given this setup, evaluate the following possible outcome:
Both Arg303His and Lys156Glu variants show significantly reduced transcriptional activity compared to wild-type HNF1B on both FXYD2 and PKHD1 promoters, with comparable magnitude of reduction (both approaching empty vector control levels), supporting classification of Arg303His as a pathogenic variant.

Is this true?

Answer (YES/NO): NO